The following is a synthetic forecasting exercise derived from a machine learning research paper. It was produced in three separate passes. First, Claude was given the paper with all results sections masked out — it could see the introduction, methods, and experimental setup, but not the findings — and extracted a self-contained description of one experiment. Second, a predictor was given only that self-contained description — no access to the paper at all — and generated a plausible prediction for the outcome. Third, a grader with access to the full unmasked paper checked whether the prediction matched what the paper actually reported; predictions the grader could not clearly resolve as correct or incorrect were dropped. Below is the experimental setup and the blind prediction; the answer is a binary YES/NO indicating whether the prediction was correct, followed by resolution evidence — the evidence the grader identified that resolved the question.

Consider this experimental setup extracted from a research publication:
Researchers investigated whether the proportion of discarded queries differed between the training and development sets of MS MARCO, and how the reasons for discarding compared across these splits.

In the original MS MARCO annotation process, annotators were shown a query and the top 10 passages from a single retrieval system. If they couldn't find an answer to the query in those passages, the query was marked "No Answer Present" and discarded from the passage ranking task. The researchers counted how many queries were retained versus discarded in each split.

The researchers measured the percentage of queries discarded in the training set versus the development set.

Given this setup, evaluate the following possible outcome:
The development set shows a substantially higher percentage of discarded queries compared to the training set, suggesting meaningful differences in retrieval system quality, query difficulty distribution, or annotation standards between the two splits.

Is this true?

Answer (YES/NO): YES